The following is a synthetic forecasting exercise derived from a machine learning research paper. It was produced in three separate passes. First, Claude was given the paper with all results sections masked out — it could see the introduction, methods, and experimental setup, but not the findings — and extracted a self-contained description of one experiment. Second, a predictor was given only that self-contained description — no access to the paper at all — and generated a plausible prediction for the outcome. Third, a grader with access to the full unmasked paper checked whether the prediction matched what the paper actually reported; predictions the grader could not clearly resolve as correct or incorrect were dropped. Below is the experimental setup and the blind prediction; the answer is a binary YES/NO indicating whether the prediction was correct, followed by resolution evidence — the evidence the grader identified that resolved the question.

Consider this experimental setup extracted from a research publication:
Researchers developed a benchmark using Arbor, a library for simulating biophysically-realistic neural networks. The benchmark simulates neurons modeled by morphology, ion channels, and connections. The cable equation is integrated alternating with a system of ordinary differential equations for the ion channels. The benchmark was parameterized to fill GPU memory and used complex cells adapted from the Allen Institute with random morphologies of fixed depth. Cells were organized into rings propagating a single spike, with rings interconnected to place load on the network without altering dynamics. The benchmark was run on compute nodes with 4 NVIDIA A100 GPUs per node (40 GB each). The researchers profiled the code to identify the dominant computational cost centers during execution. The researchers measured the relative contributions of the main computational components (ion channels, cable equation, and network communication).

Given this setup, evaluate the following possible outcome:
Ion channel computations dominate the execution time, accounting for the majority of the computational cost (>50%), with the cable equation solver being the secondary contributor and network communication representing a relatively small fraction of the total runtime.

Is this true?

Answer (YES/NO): YES